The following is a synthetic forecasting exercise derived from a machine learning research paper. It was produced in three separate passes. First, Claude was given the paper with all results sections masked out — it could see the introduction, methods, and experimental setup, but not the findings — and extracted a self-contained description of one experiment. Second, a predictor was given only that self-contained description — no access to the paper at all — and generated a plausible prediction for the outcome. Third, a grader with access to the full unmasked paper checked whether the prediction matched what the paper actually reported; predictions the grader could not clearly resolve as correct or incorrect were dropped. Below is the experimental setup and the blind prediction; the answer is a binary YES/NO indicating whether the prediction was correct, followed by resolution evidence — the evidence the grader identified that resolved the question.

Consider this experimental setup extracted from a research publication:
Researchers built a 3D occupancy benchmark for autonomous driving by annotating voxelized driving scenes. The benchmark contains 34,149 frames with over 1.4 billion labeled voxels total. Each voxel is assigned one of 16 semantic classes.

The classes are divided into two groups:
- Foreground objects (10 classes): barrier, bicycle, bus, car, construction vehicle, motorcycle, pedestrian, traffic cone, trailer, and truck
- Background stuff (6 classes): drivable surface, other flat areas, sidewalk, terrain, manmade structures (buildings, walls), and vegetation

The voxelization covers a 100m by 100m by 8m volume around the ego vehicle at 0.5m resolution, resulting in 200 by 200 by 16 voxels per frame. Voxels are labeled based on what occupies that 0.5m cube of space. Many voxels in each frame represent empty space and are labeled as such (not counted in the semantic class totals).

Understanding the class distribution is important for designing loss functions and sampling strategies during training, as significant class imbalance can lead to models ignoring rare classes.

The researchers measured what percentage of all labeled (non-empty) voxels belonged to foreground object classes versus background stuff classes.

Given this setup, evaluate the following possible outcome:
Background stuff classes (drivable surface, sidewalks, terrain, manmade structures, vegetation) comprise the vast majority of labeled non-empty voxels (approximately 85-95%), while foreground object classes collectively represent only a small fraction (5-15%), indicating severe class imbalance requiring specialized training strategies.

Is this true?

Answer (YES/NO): YES